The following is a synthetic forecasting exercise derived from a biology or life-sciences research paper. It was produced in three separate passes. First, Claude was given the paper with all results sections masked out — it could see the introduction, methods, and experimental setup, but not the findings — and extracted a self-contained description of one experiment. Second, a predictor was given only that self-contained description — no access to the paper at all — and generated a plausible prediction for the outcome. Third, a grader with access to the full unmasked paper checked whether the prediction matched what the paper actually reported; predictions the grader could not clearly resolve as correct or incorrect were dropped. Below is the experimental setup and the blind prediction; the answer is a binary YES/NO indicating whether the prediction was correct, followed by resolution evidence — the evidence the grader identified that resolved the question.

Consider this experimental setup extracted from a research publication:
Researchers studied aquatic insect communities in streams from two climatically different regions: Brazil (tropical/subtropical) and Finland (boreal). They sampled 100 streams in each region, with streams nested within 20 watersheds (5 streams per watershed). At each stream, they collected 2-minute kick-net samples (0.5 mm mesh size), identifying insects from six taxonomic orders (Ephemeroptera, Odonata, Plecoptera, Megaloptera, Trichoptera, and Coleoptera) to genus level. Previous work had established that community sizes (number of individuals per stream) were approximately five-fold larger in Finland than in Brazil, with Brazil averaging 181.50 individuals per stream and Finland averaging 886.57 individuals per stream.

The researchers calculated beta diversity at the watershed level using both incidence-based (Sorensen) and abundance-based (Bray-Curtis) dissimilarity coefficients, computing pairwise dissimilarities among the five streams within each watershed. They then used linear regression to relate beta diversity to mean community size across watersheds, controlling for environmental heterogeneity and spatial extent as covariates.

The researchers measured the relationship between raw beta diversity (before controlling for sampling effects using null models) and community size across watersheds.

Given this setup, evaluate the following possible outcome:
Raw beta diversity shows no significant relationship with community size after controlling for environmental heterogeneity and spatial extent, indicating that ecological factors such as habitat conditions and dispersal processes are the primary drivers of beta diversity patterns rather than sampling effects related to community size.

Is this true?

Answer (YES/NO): NO